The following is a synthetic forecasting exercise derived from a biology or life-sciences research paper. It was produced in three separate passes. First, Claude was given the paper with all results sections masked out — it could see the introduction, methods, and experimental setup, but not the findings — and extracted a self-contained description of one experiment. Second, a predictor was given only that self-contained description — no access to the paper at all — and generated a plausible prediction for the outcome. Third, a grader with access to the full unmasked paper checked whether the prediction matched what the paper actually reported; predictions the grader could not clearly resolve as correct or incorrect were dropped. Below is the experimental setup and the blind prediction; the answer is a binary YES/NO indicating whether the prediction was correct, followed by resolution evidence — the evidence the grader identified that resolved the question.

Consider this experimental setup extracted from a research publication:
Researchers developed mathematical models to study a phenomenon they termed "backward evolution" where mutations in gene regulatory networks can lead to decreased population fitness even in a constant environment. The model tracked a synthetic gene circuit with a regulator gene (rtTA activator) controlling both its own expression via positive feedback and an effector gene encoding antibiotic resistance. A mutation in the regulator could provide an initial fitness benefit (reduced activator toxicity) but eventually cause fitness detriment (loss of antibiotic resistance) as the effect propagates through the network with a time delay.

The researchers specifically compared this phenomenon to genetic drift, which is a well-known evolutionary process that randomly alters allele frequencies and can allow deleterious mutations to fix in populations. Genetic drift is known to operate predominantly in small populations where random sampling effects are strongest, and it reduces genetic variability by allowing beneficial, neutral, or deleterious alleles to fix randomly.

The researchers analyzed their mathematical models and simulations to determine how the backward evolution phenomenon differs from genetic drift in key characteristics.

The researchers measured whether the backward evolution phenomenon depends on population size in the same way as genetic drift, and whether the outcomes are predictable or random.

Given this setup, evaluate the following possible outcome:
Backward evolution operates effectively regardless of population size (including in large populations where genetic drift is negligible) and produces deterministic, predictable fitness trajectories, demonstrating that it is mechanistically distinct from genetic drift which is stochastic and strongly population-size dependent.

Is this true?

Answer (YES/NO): YES